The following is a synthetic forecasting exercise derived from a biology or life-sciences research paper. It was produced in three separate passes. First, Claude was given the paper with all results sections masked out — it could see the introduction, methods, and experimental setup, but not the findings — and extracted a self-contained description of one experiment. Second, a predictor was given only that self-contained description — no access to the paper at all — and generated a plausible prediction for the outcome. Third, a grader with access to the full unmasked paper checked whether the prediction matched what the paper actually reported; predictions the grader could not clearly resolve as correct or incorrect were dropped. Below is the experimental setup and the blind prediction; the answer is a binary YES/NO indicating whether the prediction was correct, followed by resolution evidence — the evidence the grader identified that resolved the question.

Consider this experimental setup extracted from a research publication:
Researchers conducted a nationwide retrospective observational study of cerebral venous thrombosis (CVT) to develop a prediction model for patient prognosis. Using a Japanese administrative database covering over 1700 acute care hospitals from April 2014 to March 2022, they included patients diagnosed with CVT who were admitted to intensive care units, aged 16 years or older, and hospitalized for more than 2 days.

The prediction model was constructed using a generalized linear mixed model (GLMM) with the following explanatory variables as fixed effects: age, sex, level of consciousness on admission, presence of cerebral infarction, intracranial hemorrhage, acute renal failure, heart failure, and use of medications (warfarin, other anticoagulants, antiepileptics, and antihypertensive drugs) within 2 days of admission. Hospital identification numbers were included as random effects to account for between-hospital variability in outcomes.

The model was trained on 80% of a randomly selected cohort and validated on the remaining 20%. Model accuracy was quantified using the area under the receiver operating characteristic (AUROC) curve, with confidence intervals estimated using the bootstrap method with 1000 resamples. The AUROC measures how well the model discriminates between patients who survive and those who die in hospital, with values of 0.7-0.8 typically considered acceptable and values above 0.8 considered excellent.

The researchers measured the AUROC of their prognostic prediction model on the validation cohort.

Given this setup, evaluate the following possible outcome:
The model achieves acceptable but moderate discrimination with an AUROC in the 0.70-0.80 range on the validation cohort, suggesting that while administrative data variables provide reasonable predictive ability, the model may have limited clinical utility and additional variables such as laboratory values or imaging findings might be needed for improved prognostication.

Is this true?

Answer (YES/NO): NO